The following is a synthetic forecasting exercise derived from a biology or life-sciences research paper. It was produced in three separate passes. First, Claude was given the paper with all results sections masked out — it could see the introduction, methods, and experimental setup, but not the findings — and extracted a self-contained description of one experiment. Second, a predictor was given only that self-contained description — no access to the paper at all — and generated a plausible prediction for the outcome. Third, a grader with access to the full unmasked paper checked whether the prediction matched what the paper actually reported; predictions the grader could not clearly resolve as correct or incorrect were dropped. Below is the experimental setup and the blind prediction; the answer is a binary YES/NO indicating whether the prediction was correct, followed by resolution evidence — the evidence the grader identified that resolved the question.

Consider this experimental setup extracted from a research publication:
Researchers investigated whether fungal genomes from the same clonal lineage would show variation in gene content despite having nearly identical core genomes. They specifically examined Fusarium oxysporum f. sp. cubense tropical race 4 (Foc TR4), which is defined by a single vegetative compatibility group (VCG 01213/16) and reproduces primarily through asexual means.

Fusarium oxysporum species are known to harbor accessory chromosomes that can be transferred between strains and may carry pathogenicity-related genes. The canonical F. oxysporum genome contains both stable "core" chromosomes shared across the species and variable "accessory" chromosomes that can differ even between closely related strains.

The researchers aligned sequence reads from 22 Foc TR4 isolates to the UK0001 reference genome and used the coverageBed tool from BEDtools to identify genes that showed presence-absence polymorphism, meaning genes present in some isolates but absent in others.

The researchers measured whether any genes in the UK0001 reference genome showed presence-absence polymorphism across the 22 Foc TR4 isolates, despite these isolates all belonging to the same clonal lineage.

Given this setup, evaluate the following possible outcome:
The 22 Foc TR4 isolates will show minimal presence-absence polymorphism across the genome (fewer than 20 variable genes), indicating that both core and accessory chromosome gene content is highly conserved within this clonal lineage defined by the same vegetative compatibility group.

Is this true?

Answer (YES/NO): NO